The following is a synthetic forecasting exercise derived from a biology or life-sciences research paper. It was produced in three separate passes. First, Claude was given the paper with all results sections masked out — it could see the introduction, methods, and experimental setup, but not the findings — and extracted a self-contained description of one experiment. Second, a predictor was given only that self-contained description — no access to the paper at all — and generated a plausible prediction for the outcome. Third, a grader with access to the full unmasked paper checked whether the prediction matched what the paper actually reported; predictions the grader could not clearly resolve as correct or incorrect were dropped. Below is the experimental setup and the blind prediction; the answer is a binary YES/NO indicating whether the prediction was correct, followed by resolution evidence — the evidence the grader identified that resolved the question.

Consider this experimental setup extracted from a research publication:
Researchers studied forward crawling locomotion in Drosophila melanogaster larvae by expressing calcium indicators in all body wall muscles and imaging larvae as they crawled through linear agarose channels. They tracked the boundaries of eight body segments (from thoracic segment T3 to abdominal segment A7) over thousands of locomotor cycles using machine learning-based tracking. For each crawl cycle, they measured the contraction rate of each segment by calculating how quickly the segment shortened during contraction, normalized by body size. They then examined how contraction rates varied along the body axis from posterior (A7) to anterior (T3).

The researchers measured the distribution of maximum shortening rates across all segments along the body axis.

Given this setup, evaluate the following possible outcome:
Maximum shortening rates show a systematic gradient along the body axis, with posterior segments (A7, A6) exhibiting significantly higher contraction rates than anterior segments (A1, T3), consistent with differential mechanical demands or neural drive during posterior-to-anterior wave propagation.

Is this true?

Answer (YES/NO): NO